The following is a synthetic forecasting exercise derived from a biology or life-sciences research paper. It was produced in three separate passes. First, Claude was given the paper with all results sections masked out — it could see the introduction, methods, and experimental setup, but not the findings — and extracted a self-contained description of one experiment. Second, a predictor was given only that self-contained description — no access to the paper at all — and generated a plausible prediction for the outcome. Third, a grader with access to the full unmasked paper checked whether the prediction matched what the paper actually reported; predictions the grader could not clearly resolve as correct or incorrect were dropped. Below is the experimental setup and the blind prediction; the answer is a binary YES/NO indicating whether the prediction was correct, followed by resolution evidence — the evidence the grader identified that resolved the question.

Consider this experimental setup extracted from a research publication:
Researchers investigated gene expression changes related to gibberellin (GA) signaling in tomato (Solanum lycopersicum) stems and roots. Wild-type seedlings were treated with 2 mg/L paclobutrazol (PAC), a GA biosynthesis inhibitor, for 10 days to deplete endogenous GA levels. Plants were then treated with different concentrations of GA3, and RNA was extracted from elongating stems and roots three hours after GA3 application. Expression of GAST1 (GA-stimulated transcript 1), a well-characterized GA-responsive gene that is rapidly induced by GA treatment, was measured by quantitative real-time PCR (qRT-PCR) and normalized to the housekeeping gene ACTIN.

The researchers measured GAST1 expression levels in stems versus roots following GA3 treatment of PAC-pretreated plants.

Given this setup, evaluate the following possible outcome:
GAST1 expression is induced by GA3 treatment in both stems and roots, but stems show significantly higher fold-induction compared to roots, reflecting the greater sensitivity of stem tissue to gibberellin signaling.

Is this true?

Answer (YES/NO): NO